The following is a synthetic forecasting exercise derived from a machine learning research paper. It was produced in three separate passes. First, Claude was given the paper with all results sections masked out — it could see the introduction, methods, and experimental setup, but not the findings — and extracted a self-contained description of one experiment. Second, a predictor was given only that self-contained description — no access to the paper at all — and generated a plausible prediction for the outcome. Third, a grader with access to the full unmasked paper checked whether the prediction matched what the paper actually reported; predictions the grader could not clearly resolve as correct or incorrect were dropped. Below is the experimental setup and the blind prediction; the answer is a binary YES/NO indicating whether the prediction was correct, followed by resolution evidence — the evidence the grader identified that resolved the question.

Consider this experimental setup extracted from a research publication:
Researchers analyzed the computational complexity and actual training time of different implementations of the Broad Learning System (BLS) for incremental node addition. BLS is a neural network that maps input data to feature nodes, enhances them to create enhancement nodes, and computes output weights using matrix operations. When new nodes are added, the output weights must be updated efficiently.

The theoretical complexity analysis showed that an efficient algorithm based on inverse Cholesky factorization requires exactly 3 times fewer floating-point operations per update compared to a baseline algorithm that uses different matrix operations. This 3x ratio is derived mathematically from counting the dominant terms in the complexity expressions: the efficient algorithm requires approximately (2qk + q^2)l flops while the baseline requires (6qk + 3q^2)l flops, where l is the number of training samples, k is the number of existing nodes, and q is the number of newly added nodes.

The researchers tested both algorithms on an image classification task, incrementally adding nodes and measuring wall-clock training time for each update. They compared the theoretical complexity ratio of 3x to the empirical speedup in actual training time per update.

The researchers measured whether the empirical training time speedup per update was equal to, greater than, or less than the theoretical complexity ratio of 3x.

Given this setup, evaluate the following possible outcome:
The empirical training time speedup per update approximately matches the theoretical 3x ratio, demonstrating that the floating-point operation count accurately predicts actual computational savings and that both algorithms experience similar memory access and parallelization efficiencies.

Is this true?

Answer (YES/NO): NO